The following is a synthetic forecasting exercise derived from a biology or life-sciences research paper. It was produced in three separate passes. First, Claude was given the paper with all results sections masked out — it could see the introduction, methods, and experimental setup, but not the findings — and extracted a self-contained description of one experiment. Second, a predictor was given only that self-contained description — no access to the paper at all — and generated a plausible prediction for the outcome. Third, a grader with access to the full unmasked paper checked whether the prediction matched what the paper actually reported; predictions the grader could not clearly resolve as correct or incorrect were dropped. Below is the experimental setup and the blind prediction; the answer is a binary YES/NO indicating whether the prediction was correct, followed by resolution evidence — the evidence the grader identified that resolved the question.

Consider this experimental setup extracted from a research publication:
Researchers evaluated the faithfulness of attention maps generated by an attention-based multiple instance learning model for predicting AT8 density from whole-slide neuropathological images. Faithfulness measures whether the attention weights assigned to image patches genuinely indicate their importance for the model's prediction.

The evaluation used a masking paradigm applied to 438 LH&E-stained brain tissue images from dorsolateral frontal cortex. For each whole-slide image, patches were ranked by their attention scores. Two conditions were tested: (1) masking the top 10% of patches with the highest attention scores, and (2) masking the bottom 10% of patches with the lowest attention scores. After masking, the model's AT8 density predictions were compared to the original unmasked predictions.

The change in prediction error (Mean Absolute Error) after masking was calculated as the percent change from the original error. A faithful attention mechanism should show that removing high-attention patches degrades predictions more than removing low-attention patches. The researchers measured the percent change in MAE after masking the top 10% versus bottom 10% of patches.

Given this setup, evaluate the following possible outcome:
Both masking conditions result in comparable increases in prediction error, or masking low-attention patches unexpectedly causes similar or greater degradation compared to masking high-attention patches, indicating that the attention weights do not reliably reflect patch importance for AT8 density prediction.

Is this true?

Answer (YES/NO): NO